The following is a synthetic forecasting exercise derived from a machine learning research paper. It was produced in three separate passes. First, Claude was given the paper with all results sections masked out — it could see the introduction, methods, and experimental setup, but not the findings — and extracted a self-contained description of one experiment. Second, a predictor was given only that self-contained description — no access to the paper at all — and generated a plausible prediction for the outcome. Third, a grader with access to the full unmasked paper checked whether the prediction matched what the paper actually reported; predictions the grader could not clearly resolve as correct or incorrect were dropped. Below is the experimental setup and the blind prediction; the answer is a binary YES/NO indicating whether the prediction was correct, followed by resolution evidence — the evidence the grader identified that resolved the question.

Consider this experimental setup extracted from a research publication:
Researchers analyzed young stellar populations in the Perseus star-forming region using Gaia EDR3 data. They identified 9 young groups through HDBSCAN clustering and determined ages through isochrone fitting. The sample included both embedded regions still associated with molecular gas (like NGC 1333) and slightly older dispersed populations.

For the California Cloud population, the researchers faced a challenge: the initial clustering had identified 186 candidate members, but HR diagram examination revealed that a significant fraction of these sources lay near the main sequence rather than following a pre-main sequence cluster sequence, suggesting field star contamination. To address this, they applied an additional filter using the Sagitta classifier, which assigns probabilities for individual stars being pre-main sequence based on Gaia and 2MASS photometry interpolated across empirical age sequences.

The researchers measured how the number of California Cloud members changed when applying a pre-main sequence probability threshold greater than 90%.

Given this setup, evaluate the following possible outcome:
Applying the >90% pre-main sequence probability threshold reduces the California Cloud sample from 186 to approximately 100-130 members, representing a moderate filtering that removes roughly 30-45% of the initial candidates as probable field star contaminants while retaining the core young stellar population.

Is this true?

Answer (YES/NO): NO